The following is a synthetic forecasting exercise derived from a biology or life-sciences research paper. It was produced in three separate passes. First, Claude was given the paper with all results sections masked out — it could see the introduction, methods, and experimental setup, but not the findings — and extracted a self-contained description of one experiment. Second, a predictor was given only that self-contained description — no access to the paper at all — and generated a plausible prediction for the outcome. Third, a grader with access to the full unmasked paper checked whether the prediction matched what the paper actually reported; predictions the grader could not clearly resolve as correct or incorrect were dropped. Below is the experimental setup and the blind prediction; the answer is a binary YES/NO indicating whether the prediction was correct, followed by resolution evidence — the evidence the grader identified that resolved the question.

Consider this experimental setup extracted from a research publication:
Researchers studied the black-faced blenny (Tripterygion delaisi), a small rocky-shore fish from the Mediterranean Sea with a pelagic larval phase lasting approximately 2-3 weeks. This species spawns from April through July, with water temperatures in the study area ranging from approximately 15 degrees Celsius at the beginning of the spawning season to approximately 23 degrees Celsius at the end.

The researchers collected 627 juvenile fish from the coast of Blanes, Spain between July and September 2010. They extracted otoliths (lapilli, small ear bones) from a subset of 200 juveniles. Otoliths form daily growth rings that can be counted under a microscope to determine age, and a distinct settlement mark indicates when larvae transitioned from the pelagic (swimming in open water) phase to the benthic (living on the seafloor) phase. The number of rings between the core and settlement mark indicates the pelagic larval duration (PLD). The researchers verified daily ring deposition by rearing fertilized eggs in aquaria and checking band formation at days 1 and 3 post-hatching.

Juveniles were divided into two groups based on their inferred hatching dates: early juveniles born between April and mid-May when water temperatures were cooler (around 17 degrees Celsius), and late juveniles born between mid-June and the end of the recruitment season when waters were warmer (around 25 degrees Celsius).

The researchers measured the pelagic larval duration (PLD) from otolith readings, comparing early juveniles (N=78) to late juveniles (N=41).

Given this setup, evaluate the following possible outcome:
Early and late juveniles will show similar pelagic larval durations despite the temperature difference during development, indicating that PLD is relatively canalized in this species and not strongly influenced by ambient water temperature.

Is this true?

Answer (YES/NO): NO